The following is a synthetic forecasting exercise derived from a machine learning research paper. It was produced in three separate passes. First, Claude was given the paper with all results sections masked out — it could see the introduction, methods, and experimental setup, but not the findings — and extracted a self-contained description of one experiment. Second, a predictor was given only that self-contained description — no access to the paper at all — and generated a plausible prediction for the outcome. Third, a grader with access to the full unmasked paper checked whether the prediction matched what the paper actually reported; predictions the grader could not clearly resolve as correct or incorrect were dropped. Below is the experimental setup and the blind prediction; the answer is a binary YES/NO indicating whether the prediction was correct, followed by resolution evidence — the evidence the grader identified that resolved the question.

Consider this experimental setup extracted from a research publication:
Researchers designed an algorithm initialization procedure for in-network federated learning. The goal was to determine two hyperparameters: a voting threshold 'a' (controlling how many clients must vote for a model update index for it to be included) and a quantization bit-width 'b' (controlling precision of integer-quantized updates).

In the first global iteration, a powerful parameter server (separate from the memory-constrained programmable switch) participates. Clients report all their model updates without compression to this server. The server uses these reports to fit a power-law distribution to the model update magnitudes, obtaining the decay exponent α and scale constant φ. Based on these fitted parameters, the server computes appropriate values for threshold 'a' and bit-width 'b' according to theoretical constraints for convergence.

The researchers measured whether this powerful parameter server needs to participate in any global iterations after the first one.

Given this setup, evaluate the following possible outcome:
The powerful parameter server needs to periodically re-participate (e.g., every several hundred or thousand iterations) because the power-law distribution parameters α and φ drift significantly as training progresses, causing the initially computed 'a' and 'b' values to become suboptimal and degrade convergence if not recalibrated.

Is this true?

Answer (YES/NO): NO